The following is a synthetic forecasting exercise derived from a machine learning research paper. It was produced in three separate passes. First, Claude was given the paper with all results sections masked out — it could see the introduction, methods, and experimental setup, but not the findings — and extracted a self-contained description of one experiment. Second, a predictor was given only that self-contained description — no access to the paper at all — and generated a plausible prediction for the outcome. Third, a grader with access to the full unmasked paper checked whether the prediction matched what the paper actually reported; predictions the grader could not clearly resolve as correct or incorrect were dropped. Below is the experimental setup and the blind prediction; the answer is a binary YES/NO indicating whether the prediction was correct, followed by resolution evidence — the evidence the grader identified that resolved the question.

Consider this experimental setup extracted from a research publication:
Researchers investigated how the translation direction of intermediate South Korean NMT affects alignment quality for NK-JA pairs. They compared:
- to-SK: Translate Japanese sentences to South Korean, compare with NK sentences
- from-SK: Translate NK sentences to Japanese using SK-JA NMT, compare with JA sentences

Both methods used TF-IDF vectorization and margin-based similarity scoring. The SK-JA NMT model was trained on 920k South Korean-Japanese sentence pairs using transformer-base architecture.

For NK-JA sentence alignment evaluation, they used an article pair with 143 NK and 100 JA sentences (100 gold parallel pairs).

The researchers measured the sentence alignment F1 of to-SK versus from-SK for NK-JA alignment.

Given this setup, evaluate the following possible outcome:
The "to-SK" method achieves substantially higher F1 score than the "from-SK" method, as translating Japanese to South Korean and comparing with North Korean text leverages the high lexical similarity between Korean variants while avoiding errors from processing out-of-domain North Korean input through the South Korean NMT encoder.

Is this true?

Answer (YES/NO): NO